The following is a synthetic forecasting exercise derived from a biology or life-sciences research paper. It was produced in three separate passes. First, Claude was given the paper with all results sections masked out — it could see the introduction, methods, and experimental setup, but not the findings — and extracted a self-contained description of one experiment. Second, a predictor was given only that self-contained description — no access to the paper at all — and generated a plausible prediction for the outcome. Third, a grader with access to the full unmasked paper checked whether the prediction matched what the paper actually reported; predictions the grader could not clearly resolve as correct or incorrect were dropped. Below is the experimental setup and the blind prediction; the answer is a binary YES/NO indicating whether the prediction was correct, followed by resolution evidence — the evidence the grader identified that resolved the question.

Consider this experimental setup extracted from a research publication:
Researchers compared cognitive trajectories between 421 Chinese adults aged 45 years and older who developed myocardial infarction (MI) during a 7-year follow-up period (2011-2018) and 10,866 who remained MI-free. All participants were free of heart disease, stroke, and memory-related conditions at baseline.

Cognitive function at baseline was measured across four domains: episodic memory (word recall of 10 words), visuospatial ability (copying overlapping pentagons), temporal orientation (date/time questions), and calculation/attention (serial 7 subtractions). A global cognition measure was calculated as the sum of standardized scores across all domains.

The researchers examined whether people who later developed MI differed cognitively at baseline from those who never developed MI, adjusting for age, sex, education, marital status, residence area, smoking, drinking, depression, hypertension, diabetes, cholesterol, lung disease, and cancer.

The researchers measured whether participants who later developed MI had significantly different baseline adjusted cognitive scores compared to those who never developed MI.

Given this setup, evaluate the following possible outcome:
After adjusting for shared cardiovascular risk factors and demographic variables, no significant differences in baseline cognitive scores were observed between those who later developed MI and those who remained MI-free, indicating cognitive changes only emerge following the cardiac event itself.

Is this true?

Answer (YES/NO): NO